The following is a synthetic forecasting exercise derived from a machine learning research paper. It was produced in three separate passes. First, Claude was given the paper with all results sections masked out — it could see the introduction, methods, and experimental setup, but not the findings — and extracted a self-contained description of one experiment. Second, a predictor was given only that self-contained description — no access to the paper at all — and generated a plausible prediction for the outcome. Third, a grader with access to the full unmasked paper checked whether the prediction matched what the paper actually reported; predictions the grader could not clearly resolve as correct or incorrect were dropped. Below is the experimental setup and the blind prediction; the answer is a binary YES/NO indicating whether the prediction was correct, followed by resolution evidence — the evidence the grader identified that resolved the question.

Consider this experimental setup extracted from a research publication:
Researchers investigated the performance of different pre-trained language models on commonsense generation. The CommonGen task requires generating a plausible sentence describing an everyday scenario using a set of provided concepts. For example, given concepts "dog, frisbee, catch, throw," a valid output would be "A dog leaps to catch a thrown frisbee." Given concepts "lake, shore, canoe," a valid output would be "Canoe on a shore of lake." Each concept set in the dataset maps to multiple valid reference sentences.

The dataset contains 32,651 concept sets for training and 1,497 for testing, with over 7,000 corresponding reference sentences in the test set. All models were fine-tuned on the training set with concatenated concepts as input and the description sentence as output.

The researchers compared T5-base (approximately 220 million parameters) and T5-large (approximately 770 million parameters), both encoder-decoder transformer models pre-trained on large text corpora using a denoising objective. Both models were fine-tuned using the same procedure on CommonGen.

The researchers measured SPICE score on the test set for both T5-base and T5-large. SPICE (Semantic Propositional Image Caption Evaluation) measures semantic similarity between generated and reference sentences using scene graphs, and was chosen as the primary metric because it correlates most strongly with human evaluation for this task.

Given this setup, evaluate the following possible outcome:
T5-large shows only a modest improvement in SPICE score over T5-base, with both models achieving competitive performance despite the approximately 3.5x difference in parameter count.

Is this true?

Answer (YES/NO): NO